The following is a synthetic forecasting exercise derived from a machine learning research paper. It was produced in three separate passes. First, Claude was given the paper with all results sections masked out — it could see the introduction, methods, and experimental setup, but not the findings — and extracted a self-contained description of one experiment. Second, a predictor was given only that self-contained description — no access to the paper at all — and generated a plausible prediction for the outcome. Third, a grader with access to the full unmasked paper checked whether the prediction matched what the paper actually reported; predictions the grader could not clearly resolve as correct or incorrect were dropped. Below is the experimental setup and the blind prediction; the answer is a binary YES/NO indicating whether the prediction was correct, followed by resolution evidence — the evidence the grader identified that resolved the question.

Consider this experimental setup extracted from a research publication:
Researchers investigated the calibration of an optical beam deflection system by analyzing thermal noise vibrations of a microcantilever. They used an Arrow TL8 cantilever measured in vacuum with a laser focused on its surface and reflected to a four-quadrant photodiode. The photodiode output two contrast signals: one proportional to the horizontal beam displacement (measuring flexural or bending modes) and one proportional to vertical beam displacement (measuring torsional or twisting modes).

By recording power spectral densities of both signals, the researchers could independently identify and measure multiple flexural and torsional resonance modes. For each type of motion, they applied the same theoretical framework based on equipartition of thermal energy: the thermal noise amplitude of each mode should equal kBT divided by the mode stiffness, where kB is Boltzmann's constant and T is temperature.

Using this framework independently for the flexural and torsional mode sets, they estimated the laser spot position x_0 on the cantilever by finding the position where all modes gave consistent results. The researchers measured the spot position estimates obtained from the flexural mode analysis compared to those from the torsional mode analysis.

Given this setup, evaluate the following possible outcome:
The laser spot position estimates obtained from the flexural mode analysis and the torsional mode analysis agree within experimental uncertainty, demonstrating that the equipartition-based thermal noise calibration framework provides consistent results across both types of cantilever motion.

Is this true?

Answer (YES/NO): NO